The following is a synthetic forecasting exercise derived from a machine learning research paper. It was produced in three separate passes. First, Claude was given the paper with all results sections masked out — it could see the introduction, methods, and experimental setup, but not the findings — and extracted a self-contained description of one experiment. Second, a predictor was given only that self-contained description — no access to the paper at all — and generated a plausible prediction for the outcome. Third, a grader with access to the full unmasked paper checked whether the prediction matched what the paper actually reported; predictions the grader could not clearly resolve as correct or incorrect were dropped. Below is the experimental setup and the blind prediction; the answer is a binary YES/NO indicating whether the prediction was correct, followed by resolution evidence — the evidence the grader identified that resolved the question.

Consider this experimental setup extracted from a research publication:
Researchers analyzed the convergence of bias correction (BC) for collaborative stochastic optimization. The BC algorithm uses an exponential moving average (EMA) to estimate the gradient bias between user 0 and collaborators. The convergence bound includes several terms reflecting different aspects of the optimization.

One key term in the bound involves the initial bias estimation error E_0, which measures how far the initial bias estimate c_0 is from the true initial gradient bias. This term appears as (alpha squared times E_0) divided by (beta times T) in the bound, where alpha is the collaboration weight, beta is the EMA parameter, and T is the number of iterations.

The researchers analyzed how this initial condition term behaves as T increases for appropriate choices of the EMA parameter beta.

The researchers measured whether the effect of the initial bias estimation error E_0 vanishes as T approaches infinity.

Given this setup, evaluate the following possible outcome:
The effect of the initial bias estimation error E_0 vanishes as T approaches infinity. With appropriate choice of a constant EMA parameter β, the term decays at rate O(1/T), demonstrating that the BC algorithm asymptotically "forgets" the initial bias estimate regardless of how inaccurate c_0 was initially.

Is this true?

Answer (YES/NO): YES